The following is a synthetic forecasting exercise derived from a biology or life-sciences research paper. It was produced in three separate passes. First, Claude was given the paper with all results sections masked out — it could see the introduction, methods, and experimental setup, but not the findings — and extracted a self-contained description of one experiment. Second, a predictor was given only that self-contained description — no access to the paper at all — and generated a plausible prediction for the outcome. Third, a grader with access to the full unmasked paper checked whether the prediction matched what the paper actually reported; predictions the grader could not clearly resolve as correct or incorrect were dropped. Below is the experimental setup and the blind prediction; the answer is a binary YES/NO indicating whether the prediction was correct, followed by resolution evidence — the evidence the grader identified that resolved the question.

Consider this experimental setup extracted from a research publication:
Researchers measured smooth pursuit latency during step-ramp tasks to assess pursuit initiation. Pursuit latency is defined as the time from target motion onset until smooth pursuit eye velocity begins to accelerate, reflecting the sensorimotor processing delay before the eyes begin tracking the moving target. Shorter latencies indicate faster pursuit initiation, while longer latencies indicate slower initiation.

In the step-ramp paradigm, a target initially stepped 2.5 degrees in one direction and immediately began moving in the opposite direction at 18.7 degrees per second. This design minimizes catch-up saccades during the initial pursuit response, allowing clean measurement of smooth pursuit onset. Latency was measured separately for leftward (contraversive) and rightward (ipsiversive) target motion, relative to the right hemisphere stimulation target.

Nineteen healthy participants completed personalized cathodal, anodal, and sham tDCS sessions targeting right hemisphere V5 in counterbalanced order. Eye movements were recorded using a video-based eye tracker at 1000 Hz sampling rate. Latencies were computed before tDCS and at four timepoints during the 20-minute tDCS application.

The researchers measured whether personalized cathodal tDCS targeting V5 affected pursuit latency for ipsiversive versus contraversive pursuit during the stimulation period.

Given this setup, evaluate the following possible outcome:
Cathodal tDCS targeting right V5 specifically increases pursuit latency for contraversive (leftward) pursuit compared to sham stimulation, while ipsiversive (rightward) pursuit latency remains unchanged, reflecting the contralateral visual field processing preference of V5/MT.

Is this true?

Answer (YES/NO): NO